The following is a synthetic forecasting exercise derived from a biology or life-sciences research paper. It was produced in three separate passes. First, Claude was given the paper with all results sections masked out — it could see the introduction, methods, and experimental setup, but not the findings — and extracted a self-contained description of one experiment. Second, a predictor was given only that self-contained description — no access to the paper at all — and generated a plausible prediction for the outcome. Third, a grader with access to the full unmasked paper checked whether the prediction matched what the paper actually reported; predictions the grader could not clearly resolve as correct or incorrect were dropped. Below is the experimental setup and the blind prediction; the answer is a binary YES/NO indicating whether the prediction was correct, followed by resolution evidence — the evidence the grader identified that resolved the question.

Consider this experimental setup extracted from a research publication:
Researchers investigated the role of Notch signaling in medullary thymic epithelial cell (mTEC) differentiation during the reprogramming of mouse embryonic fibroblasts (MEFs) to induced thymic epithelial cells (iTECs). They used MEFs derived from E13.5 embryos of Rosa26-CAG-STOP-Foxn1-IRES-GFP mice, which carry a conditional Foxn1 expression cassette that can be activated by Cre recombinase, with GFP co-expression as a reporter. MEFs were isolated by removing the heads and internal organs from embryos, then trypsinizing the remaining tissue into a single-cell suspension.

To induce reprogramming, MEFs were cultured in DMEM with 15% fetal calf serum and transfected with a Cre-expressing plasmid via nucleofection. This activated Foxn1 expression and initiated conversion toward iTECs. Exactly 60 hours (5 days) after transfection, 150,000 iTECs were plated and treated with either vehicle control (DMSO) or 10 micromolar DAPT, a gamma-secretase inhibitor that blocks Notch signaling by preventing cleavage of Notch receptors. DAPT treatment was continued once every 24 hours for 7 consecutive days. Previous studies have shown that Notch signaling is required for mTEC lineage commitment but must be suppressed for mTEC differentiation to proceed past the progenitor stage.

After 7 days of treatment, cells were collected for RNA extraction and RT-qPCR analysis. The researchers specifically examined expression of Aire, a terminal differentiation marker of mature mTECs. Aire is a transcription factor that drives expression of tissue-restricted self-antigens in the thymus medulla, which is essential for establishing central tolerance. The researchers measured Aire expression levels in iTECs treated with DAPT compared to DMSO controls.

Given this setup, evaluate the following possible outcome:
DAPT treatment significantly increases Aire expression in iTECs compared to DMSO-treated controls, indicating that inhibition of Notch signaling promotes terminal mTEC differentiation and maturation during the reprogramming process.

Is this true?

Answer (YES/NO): YES